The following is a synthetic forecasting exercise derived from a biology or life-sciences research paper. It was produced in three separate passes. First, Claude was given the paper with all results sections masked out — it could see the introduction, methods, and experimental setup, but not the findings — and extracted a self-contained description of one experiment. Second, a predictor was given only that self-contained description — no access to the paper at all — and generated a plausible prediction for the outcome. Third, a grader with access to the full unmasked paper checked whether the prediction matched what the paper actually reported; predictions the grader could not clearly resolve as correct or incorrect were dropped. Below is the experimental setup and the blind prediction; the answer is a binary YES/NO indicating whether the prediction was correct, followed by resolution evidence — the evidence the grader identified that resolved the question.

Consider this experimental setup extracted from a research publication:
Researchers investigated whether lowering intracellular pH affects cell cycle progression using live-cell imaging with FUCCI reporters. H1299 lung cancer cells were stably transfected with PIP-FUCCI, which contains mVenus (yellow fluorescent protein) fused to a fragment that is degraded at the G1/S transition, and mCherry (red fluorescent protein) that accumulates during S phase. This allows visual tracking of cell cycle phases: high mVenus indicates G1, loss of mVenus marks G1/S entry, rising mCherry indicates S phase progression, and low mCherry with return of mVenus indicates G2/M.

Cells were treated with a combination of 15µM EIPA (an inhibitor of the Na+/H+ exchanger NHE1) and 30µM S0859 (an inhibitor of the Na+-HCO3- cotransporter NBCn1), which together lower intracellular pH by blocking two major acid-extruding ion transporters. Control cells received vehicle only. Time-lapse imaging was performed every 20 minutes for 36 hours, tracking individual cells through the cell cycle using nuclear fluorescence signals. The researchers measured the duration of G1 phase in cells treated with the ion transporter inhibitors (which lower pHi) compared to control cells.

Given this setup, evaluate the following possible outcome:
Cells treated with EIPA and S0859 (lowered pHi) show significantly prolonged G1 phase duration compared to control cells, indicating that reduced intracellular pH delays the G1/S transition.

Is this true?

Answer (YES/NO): NO